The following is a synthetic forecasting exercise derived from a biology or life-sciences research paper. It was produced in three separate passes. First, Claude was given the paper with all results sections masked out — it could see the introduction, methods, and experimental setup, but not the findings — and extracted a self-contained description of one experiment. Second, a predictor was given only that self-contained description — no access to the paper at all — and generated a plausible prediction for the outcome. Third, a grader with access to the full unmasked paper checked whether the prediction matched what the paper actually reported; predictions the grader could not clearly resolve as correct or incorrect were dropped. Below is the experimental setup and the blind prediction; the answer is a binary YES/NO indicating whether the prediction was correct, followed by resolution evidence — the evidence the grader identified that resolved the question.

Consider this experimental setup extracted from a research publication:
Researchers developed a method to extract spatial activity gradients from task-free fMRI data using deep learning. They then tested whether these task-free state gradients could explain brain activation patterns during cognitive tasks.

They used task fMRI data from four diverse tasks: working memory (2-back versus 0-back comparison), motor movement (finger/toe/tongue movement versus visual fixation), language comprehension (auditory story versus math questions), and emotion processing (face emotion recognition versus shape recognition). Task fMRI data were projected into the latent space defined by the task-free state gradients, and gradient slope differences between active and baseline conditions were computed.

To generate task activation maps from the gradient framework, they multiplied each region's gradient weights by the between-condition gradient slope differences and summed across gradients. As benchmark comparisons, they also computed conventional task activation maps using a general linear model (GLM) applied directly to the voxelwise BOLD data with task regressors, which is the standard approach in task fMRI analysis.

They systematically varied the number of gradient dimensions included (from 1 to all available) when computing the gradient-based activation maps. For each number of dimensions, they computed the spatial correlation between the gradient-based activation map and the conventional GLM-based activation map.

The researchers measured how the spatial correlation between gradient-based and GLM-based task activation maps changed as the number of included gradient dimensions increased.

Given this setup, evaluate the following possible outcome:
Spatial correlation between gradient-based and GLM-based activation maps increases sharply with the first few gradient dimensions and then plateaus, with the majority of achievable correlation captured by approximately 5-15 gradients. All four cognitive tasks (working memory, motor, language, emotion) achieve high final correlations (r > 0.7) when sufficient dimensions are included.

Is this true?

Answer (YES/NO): YES